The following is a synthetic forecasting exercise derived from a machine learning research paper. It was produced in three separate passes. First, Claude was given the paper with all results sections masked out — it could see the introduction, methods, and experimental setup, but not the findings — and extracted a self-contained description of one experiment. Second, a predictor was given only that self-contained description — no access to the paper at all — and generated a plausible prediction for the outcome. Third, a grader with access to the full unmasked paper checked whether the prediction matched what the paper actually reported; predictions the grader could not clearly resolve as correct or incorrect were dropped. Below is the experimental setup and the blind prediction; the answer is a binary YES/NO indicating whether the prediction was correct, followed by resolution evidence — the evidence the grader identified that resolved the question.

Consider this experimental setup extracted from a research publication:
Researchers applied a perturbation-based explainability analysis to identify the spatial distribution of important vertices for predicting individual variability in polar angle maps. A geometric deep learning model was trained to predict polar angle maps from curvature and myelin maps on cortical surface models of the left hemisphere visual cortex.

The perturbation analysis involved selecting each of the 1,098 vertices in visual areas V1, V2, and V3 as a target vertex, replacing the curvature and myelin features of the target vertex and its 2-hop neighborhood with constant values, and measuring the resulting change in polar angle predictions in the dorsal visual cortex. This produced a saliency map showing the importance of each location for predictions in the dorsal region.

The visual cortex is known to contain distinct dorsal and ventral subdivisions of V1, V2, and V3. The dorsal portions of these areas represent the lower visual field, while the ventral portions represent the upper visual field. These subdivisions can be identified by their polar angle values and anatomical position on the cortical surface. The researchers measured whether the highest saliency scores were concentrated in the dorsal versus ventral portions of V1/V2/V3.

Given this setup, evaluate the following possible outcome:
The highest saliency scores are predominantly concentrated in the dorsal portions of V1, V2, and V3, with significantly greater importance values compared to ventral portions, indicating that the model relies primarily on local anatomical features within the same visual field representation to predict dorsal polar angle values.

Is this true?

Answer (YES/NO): YES